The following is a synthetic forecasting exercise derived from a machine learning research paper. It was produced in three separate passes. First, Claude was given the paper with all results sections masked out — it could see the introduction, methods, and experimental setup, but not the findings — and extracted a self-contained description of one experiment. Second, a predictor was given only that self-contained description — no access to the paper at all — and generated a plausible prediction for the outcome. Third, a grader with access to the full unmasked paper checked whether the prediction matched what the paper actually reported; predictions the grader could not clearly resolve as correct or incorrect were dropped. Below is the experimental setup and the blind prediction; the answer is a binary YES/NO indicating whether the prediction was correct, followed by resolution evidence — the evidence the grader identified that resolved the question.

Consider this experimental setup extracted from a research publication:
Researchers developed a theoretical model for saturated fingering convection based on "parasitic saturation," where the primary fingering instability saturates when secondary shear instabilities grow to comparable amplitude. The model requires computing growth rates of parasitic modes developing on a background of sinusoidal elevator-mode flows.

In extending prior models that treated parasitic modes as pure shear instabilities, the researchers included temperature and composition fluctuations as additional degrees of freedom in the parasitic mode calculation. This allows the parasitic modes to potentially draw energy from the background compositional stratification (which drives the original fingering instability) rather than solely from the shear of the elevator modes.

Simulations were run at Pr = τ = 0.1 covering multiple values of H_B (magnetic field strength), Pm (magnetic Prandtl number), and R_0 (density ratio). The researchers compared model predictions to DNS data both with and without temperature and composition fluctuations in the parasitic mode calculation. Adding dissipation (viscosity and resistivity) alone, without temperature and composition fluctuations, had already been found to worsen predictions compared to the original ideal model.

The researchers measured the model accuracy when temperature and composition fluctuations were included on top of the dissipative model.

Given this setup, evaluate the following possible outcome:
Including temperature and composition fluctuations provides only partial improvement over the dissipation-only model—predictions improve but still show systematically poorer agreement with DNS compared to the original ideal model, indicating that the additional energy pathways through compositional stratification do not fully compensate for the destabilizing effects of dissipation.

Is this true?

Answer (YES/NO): NO